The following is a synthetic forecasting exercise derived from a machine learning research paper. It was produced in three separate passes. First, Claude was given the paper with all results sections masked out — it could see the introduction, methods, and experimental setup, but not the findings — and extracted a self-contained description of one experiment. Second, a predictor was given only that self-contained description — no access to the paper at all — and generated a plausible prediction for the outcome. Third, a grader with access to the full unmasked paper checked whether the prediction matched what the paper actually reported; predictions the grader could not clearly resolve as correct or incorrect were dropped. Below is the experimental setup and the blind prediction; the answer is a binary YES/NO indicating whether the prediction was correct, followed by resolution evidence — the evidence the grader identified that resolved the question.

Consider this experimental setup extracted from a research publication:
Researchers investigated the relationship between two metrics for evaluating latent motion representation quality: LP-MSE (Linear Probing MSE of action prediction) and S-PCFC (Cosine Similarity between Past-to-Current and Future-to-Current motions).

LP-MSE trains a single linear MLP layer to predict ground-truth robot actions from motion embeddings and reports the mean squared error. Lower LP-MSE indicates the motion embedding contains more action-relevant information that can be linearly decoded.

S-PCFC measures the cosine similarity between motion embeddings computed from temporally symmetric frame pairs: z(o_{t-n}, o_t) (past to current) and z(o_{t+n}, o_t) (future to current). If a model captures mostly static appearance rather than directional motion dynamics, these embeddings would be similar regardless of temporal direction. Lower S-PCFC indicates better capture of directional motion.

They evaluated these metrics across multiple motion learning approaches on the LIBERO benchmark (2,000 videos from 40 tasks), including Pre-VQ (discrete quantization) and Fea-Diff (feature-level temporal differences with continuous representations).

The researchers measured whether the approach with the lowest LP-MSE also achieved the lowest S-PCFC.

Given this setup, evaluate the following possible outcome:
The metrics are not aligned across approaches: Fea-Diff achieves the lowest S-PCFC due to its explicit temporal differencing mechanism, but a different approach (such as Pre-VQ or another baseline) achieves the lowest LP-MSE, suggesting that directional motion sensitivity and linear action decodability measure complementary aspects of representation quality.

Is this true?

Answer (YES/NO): NO